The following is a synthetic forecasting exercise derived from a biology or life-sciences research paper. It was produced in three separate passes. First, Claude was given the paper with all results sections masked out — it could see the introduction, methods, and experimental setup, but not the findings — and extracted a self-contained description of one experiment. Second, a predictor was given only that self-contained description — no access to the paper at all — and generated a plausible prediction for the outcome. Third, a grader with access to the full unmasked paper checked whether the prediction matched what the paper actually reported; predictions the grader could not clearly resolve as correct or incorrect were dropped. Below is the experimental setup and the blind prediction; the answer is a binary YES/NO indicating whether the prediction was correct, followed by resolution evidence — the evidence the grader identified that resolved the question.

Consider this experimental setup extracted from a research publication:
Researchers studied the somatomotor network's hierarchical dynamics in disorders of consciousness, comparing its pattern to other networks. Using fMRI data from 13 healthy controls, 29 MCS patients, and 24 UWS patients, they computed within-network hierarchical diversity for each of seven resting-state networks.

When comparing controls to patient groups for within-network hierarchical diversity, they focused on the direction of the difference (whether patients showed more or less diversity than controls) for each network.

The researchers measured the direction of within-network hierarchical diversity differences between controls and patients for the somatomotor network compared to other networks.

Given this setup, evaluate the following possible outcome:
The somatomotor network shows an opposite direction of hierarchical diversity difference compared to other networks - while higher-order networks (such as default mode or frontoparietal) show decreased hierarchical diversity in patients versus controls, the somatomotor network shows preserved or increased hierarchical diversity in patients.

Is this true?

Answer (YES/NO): YES